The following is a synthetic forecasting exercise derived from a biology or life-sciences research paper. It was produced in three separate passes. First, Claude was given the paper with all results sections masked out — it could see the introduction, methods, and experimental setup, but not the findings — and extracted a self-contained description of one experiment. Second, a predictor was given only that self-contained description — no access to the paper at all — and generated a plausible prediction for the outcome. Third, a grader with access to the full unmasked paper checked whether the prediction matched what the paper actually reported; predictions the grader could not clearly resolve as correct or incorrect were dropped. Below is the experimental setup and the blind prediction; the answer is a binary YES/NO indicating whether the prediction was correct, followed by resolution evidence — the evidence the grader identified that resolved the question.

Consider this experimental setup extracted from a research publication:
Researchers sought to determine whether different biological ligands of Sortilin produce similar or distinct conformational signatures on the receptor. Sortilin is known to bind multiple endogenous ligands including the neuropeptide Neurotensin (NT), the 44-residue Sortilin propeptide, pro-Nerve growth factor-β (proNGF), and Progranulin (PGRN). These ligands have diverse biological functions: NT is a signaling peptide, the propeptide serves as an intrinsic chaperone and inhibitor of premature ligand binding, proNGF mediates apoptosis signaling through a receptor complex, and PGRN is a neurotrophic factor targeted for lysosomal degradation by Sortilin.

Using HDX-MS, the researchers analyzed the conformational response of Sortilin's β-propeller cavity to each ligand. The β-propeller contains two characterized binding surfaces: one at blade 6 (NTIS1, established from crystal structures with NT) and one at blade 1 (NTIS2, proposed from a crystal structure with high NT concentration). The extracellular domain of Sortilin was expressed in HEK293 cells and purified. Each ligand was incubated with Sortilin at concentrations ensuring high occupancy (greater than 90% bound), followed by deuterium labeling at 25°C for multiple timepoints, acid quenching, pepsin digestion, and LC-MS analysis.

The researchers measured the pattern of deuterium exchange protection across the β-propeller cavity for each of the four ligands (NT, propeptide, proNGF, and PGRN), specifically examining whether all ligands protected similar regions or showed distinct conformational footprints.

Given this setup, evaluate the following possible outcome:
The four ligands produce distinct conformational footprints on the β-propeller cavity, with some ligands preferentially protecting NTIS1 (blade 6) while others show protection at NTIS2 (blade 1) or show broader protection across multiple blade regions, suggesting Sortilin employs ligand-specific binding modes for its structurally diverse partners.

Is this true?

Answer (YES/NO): YES